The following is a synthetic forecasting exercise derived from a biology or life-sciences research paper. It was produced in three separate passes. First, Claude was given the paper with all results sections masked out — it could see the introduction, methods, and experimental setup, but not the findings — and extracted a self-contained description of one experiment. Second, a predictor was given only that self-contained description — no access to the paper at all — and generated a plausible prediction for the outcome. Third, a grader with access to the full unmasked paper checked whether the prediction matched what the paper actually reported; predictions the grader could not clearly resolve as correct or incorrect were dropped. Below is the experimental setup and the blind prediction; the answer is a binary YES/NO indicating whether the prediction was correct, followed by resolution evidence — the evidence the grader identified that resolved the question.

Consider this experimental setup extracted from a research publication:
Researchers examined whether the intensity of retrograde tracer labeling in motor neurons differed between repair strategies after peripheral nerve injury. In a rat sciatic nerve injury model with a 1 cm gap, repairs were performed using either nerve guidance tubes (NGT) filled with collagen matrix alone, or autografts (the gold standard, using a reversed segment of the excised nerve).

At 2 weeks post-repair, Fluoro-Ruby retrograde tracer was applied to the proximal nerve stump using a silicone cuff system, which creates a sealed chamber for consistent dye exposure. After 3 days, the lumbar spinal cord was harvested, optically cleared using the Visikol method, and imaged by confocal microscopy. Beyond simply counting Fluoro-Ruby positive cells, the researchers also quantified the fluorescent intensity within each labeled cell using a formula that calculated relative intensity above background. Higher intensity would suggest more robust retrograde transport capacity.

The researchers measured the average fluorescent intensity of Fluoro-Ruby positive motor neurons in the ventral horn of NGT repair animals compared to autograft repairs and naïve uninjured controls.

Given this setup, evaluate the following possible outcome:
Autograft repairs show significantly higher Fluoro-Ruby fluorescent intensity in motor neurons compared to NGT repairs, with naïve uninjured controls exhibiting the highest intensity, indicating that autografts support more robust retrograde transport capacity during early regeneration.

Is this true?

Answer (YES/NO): NO